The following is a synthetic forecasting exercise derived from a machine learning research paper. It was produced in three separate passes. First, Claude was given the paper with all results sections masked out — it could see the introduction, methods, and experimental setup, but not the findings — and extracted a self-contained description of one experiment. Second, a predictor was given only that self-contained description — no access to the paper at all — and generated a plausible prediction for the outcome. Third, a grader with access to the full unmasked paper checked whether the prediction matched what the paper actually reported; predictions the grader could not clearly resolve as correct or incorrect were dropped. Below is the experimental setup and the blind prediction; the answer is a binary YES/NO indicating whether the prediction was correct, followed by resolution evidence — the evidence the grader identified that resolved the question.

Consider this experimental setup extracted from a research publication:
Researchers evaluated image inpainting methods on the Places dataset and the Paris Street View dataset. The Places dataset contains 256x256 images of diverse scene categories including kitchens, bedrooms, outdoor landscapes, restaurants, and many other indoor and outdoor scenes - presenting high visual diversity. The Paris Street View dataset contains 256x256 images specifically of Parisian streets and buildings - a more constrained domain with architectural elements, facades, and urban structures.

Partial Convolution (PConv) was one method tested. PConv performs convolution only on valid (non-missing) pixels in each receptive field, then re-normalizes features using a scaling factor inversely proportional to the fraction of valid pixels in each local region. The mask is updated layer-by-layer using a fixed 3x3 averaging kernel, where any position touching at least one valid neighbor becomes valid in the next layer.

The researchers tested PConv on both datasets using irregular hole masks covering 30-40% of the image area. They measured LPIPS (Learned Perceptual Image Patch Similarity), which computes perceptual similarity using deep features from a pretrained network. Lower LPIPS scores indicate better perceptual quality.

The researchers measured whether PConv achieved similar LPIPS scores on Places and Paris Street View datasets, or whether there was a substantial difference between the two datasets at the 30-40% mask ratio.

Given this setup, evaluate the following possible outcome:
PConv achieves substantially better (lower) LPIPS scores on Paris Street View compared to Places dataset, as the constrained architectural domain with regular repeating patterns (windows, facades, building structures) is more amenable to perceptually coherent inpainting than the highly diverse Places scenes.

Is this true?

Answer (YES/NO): YES